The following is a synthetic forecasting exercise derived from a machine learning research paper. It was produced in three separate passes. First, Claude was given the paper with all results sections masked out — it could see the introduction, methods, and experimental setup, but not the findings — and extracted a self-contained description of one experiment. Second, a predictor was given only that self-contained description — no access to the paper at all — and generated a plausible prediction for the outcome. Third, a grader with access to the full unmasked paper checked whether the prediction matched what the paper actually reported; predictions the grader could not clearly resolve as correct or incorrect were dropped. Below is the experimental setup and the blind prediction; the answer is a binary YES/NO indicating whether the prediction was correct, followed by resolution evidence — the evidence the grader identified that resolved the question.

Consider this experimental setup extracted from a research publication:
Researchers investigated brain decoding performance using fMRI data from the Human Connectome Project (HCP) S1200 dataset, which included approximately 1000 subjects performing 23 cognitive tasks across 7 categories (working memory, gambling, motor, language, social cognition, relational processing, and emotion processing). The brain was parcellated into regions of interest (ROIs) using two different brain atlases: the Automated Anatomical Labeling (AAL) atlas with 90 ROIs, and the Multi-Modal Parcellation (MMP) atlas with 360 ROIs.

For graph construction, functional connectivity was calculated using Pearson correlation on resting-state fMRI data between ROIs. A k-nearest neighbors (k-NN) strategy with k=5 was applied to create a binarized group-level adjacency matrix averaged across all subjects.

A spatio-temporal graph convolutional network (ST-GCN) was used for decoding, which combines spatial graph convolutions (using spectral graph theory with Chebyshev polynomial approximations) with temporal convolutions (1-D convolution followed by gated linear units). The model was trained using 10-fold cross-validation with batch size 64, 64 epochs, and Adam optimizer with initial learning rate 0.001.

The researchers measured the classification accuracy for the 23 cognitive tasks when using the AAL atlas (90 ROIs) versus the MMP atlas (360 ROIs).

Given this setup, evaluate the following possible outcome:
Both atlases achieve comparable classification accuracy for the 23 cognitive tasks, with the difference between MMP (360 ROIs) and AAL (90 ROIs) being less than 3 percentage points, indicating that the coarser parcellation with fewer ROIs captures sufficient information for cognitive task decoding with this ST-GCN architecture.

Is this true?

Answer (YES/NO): NO